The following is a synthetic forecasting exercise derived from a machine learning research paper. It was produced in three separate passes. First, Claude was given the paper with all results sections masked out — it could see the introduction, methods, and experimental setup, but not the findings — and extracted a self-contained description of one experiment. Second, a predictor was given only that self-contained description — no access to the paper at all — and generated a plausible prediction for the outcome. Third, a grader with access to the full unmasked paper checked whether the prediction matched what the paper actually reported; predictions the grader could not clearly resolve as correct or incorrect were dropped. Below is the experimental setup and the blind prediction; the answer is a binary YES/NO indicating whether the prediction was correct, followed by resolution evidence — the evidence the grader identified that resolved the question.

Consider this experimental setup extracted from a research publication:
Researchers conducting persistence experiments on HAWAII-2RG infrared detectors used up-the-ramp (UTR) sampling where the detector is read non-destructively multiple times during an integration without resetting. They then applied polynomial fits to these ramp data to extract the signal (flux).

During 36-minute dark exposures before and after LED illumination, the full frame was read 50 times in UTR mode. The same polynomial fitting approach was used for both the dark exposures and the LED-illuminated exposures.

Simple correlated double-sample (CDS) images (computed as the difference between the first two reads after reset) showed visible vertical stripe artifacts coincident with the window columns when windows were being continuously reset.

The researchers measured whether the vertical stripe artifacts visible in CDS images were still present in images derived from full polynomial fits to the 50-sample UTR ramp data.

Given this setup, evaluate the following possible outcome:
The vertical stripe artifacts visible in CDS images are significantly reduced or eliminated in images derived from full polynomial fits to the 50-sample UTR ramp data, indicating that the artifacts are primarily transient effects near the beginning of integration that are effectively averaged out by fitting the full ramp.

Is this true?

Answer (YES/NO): YES